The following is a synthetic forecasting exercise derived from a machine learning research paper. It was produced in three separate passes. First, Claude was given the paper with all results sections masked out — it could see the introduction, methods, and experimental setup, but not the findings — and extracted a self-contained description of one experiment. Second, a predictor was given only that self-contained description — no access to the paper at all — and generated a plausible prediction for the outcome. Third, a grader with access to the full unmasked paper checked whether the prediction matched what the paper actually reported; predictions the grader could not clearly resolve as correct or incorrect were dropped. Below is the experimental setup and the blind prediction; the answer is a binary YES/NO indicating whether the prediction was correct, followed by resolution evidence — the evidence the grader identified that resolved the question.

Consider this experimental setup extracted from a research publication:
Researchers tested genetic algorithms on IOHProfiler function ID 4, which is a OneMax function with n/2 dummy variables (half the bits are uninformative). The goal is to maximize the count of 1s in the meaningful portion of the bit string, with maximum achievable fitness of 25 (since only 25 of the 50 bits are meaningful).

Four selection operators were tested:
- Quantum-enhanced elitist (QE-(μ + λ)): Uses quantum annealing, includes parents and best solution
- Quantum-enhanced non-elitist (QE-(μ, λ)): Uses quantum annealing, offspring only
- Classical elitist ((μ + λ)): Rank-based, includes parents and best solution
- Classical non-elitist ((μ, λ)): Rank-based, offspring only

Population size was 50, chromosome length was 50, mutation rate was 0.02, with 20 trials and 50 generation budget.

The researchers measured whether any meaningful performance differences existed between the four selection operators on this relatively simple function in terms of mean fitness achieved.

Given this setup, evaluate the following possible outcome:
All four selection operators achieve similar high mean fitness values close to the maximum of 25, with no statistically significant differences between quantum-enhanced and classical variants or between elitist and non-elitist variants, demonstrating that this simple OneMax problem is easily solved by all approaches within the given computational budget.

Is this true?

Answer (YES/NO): YES